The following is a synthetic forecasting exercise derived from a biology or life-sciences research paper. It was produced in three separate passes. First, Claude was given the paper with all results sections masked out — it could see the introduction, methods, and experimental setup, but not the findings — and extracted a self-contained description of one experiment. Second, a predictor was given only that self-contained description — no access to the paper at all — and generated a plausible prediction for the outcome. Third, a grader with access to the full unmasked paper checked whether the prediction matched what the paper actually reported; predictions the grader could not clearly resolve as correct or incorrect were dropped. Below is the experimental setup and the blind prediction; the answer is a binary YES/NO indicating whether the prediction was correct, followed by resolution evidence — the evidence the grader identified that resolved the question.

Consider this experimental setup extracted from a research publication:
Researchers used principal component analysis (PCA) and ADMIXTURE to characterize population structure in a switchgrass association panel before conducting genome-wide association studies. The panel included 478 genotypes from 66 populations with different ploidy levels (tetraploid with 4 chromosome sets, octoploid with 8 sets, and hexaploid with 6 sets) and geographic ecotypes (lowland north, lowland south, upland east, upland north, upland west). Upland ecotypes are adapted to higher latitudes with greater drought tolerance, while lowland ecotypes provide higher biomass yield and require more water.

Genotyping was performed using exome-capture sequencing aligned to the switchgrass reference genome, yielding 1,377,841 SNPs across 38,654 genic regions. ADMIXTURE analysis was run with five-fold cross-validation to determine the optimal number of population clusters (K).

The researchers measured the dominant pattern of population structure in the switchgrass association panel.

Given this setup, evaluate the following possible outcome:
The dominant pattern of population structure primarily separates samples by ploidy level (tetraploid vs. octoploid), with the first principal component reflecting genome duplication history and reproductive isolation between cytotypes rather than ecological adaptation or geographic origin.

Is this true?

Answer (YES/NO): NO